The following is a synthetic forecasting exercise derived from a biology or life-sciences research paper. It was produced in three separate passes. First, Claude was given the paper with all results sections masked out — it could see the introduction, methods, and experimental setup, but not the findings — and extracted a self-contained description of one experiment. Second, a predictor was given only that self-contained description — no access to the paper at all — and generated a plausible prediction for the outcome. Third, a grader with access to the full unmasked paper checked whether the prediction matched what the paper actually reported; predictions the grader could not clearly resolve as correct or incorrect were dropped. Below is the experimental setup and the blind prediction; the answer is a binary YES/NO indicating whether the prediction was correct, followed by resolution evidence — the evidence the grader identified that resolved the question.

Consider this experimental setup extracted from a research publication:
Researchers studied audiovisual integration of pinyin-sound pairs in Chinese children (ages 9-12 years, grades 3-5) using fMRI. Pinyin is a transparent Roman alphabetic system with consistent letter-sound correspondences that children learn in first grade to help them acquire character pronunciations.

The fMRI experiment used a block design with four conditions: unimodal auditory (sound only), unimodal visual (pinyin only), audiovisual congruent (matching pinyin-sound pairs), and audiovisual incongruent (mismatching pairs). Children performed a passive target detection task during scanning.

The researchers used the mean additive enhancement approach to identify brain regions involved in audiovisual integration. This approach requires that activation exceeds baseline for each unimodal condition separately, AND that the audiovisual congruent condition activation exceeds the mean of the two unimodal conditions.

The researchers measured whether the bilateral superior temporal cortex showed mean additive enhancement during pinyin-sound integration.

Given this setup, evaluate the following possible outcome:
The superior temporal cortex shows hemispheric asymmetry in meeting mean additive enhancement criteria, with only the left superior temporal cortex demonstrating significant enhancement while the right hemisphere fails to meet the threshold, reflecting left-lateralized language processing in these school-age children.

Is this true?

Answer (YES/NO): NO